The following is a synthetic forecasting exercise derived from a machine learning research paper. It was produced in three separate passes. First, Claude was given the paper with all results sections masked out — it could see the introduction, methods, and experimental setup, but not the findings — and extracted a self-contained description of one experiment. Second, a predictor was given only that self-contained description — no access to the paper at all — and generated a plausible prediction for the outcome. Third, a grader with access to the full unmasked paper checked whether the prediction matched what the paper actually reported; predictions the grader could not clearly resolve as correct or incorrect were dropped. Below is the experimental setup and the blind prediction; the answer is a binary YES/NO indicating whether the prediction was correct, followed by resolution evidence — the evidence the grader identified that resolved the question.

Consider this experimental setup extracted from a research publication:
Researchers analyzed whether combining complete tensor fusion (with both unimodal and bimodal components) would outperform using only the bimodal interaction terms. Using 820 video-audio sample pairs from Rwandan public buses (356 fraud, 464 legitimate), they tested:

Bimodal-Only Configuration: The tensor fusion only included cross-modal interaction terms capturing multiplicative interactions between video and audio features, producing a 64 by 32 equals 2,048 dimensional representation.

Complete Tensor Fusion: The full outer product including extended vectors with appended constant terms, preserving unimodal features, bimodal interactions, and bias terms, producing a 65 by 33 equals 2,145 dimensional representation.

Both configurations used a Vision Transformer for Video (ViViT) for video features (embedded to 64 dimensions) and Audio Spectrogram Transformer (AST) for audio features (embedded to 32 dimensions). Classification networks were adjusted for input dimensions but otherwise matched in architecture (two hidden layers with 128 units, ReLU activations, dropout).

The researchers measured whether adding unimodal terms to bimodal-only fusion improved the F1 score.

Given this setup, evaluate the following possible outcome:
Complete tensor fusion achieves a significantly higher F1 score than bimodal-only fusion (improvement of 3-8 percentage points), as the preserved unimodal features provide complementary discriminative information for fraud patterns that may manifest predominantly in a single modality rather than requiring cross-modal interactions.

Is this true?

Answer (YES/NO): NO